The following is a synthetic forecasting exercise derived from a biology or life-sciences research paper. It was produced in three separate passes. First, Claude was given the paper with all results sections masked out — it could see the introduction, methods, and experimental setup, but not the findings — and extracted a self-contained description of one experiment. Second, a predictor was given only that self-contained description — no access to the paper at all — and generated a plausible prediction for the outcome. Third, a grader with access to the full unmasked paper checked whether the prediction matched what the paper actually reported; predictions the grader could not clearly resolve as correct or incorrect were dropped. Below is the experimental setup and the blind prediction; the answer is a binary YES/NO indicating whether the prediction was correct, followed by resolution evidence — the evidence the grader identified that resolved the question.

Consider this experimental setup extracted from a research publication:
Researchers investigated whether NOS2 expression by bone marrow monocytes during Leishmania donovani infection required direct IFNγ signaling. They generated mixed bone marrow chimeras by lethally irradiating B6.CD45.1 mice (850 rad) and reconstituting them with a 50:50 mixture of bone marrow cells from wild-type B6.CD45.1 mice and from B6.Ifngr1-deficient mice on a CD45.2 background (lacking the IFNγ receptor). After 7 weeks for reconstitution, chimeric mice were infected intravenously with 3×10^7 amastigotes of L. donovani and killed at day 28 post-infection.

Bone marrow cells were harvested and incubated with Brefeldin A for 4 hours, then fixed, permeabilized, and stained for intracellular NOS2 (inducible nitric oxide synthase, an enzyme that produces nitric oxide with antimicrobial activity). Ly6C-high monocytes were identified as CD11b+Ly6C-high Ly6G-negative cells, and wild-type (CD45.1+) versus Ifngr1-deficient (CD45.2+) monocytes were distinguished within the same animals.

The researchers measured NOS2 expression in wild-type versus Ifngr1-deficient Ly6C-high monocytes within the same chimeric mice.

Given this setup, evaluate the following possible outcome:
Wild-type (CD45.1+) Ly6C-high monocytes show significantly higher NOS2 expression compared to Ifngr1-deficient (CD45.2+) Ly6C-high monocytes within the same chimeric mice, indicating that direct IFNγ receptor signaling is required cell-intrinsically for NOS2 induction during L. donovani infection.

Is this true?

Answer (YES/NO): YES